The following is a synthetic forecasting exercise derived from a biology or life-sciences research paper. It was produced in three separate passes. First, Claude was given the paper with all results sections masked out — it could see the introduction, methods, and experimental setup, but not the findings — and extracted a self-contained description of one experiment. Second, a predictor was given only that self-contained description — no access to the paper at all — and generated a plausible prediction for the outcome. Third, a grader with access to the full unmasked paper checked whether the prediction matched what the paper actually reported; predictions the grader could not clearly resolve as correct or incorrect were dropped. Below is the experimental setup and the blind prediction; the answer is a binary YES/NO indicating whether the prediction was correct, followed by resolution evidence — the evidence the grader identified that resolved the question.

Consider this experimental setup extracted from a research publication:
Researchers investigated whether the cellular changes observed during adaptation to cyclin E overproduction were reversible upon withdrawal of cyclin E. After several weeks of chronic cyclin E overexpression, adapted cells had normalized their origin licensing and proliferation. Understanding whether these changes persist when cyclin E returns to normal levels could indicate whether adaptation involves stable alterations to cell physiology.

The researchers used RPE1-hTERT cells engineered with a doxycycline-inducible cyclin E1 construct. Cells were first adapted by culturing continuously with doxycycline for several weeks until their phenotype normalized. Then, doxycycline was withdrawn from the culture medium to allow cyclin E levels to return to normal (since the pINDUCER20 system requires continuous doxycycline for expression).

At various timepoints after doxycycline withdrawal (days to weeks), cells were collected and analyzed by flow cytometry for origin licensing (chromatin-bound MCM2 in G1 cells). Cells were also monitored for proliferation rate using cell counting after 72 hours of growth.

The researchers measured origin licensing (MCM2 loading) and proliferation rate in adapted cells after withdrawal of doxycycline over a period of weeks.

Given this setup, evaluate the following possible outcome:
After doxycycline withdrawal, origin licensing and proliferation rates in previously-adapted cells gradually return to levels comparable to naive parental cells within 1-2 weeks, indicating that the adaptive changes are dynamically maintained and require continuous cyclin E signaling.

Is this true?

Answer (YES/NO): NO